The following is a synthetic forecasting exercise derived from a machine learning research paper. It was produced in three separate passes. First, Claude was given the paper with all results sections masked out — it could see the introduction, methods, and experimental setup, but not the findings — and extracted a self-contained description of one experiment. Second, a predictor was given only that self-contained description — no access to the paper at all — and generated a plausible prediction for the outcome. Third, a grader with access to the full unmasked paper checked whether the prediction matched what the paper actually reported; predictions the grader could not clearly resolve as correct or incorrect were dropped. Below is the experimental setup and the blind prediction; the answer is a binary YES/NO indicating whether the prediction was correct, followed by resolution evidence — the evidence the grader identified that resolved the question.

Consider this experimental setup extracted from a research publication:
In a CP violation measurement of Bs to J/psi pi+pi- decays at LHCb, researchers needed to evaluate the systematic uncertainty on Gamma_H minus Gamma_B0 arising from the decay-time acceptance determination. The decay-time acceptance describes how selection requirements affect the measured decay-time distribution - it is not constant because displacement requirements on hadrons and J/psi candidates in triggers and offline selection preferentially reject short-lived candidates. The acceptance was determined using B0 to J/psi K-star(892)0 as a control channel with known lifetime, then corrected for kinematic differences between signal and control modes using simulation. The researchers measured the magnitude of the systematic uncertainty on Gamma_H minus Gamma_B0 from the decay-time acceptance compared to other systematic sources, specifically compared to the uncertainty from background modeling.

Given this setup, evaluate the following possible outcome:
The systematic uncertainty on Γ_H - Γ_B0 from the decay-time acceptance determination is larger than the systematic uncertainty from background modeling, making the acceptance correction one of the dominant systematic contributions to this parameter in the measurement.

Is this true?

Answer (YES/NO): NO